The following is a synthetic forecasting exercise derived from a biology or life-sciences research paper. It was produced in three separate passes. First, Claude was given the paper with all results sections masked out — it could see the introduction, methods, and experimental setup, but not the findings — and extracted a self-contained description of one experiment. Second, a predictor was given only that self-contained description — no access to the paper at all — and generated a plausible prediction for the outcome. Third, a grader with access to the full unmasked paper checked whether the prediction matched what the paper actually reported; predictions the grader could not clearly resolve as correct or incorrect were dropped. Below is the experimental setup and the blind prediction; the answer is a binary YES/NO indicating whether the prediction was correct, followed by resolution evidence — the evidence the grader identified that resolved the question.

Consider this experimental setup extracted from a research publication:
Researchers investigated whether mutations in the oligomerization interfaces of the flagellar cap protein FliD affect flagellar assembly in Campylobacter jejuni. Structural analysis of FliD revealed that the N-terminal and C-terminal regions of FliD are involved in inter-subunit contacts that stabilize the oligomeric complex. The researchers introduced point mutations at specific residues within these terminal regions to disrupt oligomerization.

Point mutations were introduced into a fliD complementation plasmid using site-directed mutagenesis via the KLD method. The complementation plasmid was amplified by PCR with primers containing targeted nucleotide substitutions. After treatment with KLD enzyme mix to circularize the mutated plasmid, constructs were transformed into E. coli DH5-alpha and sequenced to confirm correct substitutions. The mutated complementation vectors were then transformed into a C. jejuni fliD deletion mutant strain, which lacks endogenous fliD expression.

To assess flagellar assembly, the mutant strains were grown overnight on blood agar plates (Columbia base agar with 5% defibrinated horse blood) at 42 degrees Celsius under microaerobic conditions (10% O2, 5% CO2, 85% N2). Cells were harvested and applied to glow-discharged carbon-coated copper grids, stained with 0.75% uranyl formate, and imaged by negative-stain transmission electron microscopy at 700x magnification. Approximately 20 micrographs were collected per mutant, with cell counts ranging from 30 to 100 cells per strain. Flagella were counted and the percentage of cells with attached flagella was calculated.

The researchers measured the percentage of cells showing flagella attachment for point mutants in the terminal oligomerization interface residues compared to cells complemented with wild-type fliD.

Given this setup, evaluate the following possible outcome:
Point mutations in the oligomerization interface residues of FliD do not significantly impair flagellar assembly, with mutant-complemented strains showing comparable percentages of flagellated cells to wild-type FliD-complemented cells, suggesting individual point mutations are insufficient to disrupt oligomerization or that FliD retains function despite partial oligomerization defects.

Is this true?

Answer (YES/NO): NO